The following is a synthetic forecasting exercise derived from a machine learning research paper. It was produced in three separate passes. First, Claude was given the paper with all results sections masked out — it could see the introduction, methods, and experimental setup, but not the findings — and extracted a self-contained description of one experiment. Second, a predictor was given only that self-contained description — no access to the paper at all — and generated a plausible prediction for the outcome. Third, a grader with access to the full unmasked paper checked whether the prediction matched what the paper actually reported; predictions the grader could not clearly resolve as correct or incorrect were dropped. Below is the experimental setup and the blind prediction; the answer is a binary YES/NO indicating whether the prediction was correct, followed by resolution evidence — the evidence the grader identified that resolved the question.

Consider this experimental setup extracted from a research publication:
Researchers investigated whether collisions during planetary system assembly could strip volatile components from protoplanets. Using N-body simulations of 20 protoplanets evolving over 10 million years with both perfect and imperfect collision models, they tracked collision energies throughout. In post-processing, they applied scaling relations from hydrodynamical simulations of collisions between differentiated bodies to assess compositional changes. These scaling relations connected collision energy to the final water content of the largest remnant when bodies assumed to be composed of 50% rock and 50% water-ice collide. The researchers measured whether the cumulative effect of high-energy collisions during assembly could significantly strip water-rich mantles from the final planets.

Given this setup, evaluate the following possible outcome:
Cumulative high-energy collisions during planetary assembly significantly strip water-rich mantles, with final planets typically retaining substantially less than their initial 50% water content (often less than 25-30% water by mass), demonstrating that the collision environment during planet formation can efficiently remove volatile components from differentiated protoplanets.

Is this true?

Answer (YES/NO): NO